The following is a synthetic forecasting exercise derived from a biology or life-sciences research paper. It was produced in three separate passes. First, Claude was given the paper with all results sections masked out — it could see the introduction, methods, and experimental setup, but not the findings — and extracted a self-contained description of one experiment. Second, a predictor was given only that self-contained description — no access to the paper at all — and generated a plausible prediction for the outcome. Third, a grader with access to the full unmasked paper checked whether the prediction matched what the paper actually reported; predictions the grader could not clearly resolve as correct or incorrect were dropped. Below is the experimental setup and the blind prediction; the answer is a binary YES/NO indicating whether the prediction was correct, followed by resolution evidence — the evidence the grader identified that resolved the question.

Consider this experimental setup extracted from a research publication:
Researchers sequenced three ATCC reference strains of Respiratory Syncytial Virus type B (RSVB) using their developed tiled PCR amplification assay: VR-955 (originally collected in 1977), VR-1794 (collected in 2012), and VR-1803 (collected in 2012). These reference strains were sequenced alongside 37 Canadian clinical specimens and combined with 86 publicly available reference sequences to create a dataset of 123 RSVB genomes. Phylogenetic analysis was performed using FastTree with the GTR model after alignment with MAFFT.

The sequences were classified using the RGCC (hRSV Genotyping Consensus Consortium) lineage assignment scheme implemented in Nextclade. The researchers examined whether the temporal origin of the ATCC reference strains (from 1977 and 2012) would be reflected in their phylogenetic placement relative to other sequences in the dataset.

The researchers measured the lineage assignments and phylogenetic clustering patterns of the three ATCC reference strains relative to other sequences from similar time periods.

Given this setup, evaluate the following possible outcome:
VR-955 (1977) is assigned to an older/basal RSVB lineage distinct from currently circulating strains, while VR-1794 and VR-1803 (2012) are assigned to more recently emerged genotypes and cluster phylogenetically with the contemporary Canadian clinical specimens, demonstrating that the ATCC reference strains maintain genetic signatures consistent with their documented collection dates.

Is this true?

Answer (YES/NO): NO